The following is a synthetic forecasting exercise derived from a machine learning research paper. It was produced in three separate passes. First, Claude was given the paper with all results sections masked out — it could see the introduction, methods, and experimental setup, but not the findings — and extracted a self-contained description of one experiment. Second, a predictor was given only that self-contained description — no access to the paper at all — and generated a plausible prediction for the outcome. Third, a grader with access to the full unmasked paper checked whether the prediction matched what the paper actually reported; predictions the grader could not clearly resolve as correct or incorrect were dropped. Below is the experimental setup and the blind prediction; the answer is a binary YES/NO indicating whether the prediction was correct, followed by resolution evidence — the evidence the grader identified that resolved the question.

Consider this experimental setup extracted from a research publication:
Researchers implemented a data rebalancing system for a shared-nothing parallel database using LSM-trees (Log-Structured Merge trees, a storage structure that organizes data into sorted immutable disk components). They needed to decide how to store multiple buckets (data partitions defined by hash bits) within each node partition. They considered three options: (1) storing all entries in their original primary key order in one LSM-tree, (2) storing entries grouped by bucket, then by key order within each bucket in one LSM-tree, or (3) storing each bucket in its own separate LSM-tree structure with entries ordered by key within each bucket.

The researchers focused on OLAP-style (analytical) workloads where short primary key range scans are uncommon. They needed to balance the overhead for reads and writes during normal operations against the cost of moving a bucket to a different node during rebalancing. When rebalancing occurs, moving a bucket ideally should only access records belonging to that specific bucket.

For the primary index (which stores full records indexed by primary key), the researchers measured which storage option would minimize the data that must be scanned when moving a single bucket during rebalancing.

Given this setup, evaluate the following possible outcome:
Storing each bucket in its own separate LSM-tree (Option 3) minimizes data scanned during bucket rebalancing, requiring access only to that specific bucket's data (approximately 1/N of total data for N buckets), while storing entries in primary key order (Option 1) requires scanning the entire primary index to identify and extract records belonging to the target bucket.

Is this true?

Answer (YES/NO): YES